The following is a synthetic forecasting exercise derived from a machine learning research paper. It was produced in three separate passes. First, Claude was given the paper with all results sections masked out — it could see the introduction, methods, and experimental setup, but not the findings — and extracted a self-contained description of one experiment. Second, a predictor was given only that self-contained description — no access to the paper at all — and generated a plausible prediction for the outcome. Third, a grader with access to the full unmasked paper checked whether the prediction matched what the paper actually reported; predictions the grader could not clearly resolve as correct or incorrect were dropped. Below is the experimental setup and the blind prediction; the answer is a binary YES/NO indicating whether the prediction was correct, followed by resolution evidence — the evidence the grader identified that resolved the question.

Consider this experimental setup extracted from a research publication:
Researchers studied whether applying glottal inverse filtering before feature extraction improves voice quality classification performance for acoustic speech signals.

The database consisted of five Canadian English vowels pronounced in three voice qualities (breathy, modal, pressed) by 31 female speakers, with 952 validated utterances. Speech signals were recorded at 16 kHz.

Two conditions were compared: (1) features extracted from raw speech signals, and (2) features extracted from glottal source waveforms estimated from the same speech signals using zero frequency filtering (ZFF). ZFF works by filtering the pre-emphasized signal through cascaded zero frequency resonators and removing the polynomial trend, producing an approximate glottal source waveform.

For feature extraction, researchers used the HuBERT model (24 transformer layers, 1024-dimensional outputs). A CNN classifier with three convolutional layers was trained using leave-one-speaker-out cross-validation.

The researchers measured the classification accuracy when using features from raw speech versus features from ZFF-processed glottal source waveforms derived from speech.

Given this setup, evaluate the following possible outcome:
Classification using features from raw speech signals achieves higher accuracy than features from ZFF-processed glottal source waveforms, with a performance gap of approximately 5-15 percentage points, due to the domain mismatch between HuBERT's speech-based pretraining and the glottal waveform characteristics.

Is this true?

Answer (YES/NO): NO